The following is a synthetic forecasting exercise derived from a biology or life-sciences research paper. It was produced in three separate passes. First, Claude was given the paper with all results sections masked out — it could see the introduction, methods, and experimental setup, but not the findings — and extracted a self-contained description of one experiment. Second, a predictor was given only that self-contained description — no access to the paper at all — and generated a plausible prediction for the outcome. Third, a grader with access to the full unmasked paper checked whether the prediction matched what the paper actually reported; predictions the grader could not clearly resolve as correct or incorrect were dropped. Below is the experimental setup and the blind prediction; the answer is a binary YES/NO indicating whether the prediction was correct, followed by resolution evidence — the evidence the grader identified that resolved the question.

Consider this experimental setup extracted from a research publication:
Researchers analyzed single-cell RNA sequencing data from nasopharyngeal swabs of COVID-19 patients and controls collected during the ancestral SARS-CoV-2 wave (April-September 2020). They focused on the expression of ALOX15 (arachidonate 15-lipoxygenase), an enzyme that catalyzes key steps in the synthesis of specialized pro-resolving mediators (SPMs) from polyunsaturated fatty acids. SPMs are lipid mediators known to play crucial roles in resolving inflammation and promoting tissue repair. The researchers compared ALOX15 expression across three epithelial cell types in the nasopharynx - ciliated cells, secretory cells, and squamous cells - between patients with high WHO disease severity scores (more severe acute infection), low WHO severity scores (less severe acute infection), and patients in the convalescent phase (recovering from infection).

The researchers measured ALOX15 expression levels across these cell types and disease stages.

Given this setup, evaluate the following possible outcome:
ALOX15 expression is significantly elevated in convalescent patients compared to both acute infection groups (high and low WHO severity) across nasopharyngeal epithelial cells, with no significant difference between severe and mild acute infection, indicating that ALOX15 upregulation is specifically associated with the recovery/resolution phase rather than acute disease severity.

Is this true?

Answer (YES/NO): NO